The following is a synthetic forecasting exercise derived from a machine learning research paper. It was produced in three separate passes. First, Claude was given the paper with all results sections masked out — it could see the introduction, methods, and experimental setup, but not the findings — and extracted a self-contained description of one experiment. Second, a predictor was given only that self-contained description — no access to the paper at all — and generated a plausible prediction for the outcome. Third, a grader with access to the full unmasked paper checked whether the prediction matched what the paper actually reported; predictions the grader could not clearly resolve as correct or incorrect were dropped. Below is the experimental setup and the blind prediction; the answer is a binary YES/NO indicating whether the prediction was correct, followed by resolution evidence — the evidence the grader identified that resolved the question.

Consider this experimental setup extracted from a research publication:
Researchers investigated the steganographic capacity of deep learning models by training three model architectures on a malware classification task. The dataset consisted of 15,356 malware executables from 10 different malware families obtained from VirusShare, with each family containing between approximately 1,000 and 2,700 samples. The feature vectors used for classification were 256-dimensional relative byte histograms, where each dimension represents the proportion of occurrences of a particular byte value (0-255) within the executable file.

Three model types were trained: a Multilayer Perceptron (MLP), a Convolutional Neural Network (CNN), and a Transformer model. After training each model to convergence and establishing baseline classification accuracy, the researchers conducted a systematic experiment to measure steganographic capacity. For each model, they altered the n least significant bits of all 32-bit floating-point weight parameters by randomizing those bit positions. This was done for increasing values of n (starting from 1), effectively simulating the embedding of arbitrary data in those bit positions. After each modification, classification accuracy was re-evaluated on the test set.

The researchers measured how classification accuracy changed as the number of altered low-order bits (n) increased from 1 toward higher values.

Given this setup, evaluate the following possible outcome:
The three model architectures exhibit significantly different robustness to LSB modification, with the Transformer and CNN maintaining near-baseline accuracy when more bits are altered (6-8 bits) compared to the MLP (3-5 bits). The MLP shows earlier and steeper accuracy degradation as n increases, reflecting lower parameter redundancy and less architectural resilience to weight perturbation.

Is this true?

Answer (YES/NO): NO